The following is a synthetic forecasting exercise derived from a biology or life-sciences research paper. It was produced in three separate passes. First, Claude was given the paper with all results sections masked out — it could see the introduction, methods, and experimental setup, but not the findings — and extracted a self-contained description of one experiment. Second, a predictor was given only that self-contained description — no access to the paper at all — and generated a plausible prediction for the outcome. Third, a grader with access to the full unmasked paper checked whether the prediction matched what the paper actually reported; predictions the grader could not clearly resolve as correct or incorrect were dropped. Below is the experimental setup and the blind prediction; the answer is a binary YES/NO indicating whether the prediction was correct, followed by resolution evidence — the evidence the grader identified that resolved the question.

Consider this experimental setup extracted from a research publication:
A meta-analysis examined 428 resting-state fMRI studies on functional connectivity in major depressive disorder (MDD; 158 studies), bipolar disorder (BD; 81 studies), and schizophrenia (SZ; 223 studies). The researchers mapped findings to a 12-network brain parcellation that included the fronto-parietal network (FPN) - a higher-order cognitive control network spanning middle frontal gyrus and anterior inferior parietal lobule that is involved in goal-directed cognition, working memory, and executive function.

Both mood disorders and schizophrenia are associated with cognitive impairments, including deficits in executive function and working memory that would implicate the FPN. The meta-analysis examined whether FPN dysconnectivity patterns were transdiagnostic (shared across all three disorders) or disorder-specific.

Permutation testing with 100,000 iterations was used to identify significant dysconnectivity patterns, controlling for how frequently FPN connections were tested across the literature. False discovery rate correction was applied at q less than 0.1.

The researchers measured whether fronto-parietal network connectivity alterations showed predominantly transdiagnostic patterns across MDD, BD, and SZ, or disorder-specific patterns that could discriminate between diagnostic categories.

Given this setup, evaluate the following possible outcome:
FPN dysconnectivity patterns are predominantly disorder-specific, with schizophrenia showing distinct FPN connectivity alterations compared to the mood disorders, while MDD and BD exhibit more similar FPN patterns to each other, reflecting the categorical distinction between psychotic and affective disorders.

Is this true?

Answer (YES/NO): NO